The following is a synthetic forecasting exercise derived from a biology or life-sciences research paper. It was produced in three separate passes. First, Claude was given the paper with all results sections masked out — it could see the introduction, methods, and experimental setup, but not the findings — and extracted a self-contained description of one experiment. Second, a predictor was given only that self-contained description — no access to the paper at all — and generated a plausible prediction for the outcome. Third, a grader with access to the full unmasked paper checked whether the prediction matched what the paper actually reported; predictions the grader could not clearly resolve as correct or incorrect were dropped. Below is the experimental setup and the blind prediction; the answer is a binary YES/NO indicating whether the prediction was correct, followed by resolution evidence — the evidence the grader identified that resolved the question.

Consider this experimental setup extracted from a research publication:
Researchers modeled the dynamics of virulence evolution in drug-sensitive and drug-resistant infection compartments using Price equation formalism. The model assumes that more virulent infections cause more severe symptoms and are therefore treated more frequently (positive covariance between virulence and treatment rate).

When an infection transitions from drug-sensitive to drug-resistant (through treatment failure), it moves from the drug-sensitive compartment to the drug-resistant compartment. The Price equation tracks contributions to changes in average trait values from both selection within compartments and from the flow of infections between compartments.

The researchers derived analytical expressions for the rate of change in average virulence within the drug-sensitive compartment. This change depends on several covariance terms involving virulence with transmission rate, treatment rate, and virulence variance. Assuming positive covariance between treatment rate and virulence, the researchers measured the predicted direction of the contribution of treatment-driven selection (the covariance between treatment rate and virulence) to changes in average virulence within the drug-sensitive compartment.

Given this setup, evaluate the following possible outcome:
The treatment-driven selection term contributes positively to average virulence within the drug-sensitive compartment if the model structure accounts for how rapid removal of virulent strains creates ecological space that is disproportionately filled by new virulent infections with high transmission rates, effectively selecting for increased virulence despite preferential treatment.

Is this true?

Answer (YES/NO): NO